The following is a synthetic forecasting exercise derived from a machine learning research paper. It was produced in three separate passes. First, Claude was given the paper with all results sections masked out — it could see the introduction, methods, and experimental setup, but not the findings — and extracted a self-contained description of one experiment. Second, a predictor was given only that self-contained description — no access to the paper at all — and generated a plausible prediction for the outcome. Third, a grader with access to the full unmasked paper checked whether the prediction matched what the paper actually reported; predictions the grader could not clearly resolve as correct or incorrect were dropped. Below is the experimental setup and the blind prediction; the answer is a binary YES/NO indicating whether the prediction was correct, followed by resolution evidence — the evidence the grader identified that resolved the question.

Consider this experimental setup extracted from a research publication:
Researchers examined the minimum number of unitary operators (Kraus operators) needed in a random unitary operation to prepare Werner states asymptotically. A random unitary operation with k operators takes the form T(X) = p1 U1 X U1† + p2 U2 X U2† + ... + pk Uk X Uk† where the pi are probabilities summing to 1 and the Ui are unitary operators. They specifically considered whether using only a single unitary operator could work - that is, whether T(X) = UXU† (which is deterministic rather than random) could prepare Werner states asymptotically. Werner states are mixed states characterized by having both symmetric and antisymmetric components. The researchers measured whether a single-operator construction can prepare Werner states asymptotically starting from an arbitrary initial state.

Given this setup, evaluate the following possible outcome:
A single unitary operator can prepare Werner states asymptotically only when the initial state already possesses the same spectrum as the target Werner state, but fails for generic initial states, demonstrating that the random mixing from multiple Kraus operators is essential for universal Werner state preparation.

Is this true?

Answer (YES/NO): NO